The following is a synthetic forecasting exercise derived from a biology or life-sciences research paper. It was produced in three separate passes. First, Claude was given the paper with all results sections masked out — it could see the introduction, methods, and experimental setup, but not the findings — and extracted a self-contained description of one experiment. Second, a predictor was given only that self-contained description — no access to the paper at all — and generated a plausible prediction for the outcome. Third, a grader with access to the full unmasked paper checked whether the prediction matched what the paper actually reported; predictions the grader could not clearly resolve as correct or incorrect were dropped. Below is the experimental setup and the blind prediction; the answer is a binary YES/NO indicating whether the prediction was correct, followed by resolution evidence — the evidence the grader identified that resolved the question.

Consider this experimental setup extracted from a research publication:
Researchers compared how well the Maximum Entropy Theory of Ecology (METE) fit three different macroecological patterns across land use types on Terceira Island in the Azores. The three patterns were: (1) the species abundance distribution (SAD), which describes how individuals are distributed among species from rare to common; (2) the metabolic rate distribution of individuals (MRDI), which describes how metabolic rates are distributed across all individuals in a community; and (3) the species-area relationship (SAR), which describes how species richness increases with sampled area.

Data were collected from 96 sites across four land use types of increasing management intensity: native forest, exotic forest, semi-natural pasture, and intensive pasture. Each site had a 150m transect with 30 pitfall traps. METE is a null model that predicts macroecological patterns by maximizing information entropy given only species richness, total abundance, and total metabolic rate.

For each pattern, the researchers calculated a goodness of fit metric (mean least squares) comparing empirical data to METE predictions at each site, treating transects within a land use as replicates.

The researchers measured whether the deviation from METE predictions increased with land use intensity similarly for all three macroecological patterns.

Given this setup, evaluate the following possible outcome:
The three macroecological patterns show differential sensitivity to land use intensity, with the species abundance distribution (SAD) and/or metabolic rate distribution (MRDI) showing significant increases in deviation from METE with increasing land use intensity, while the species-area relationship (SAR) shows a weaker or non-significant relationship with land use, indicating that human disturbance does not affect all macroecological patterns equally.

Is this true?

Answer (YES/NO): NO